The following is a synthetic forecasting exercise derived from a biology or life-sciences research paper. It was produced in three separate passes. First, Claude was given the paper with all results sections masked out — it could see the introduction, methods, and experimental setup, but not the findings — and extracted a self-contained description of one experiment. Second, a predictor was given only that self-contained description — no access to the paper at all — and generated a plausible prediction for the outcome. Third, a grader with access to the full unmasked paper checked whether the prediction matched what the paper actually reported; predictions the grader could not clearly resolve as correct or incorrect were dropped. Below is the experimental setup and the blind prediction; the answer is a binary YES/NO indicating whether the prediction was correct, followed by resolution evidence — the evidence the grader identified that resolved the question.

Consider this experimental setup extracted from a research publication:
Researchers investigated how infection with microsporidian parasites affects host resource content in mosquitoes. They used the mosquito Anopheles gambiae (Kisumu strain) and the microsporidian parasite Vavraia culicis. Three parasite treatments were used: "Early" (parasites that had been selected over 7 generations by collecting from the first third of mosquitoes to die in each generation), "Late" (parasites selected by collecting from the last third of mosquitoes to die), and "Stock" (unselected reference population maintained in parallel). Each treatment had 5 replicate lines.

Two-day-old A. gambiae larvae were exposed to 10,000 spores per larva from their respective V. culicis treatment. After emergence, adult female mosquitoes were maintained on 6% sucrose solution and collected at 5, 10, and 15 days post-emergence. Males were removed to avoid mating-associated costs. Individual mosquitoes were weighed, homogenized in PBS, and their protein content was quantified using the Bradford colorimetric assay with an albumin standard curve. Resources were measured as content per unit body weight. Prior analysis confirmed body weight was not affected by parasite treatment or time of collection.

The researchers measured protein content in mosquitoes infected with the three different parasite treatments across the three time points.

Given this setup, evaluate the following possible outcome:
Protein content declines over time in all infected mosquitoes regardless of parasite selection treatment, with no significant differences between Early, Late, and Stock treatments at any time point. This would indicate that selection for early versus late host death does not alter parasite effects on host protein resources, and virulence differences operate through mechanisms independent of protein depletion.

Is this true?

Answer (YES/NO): NO